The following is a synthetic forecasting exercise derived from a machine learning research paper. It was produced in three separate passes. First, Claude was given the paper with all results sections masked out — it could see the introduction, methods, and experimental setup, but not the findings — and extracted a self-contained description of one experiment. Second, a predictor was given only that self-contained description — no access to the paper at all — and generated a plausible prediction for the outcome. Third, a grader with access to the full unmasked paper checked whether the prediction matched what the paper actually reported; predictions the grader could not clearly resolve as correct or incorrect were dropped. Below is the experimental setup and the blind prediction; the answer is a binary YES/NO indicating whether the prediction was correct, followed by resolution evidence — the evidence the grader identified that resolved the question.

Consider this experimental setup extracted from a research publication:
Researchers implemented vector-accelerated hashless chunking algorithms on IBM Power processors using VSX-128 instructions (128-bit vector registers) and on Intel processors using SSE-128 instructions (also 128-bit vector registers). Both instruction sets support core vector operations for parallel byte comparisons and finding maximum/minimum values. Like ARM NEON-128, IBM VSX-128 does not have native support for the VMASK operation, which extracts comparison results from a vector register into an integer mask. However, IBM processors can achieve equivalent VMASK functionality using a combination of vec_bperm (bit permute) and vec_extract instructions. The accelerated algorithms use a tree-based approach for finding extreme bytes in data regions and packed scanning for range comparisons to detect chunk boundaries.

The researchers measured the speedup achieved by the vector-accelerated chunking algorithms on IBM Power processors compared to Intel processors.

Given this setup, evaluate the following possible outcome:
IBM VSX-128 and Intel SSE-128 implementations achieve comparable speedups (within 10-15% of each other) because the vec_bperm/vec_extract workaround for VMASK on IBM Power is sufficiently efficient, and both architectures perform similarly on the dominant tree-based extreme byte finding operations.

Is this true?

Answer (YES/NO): NO